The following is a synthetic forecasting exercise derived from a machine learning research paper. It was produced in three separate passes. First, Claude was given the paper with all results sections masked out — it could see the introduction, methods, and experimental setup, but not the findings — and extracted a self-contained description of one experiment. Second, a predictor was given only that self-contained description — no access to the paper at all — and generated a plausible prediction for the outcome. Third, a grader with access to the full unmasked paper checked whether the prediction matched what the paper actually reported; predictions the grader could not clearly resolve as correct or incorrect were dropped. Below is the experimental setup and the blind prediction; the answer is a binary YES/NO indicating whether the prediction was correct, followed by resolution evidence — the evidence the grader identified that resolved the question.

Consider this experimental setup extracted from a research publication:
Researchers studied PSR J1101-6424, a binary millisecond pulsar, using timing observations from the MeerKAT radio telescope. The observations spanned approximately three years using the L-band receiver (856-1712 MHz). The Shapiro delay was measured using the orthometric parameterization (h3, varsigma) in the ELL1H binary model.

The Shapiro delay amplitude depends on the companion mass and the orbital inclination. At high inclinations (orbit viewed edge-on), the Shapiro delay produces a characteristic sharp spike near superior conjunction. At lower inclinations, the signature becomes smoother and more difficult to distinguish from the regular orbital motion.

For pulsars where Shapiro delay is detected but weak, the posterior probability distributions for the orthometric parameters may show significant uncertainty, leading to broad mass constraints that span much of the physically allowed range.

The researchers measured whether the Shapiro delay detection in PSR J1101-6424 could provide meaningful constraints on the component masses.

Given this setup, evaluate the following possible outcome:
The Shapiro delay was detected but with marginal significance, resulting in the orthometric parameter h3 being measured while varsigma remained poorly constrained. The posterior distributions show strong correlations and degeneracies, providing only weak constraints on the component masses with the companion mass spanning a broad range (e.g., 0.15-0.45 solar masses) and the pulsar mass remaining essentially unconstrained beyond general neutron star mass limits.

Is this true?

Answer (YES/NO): NO